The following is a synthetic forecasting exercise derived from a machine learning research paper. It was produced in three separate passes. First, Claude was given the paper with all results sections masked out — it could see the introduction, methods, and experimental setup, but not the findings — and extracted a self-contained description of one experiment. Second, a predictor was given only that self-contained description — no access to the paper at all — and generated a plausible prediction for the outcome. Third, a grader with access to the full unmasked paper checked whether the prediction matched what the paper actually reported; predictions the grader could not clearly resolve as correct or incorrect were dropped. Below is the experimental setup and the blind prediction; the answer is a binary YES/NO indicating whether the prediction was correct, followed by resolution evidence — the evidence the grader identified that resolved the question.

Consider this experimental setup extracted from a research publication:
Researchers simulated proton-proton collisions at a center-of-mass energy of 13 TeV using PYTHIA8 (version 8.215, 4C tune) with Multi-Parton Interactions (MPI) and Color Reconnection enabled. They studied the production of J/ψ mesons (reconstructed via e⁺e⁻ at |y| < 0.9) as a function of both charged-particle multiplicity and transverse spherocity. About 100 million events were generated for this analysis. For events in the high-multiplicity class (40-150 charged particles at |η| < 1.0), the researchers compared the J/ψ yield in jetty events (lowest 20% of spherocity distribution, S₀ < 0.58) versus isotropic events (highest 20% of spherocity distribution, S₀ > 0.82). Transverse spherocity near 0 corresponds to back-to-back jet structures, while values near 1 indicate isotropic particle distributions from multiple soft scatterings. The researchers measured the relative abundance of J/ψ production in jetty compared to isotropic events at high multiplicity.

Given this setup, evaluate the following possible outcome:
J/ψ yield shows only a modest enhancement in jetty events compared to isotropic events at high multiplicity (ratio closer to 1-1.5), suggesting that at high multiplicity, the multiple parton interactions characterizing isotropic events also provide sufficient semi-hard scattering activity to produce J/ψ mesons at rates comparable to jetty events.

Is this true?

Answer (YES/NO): YES